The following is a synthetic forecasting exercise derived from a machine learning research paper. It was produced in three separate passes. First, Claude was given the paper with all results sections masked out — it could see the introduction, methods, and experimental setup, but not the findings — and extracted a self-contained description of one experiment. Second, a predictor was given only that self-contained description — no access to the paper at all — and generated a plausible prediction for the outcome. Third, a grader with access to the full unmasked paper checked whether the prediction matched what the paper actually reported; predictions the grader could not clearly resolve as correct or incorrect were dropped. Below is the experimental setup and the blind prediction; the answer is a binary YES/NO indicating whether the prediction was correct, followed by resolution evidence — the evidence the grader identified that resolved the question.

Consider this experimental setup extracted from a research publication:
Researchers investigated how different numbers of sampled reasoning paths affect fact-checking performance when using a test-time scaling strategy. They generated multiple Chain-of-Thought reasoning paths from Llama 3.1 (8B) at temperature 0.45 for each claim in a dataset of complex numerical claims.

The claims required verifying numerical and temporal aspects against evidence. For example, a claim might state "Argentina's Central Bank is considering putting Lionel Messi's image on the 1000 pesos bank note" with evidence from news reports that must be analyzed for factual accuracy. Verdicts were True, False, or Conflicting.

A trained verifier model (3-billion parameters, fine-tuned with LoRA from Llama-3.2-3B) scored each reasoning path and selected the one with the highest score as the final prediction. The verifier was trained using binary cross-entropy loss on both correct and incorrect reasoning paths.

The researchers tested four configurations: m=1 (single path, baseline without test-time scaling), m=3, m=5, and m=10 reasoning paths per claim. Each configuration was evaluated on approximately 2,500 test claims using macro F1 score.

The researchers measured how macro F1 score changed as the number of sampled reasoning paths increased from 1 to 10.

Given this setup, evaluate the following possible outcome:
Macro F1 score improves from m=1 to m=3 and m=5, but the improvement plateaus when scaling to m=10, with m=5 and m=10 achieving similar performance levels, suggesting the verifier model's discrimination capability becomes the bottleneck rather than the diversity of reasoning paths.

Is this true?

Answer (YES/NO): NO